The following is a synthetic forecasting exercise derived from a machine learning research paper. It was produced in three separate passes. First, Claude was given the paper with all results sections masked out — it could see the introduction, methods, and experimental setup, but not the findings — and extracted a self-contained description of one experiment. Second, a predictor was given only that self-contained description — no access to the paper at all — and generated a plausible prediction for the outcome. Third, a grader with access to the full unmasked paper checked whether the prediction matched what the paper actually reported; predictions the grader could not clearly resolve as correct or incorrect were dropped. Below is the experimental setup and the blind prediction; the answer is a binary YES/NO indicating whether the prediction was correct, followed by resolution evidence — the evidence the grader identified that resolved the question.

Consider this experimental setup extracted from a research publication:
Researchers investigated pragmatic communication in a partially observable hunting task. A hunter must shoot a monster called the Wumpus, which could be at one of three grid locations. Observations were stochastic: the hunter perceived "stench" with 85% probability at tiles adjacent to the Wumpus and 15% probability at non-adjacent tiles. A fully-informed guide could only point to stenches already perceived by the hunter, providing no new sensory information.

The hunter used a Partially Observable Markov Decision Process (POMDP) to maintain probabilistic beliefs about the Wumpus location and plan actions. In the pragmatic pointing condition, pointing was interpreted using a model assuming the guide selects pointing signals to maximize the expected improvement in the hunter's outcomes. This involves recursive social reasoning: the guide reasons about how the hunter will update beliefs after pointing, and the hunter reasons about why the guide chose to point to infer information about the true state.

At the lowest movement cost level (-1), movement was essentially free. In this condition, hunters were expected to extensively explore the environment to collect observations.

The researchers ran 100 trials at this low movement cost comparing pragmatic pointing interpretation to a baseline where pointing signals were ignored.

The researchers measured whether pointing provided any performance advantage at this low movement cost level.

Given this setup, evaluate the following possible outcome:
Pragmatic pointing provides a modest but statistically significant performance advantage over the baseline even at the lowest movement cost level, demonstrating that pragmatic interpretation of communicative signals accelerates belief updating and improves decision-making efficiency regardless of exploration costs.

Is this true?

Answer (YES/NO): NO